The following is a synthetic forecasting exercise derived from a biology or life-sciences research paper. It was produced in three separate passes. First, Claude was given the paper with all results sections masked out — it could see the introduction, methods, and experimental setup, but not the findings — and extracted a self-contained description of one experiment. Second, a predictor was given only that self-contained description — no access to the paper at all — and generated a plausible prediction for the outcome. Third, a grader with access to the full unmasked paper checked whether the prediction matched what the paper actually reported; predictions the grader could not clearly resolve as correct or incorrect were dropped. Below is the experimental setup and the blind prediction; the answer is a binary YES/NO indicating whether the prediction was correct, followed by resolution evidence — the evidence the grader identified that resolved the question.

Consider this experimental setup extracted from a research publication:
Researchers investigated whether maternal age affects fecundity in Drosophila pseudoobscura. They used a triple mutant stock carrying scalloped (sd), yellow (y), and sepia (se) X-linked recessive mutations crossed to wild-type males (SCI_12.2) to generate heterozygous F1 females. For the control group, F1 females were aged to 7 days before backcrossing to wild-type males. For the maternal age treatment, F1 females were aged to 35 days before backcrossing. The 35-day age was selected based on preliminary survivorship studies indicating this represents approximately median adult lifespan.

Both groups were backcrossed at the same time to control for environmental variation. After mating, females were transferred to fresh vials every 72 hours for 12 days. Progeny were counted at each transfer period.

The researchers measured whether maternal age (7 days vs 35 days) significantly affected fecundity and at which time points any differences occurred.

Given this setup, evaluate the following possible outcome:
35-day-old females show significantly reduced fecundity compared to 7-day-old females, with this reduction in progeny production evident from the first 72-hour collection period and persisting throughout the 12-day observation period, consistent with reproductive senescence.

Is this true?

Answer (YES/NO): NO